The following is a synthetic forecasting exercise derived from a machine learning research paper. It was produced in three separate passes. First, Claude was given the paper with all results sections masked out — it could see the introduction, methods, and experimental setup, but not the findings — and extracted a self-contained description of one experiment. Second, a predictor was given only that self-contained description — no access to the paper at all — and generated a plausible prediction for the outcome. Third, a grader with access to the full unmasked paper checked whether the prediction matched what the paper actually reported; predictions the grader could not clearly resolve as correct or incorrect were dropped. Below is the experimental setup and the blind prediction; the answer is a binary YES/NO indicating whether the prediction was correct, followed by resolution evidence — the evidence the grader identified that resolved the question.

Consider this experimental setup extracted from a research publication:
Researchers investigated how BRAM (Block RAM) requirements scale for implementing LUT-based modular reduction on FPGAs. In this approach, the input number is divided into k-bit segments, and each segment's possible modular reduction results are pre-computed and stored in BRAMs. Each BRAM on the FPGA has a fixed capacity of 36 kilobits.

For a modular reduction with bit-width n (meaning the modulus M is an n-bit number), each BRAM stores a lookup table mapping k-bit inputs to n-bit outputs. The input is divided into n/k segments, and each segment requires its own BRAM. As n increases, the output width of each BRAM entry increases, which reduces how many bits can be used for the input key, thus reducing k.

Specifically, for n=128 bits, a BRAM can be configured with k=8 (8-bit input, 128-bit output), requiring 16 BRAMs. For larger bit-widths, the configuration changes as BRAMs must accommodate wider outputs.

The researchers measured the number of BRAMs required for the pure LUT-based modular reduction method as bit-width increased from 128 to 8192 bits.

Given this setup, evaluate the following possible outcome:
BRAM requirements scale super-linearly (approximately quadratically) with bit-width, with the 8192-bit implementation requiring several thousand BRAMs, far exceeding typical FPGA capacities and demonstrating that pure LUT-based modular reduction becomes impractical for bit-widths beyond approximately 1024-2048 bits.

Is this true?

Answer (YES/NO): NO